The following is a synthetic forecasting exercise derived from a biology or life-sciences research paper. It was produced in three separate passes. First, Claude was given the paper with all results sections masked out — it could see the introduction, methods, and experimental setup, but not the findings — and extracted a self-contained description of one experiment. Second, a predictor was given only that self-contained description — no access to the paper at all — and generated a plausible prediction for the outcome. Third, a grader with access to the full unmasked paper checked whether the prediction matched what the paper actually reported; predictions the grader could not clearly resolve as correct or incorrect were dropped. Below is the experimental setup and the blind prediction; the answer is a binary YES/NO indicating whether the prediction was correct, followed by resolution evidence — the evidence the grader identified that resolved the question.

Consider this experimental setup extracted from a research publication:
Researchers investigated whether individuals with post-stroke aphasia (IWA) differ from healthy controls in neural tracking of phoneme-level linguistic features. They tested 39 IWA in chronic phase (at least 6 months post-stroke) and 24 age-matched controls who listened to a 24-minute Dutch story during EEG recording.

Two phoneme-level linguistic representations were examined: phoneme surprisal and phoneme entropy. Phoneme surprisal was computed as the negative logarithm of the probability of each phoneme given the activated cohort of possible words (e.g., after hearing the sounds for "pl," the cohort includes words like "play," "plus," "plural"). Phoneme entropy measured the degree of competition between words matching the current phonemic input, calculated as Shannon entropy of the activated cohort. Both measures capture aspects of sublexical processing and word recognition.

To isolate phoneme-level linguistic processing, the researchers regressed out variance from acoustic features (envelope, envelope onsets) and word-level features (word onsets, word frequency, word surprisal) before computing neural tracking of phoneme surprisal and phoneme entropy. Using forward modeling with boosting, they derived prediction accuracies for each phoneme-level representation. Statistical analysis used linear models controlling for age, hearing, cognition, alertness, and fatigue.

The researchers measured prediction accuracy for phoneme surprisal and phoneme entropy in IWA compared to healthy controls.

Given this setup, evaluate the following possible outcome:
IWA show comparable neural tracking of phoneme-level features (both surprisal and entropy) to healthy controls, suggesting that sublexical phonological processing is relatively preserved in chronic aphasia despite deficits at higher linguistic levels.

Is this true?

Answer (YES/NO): NO